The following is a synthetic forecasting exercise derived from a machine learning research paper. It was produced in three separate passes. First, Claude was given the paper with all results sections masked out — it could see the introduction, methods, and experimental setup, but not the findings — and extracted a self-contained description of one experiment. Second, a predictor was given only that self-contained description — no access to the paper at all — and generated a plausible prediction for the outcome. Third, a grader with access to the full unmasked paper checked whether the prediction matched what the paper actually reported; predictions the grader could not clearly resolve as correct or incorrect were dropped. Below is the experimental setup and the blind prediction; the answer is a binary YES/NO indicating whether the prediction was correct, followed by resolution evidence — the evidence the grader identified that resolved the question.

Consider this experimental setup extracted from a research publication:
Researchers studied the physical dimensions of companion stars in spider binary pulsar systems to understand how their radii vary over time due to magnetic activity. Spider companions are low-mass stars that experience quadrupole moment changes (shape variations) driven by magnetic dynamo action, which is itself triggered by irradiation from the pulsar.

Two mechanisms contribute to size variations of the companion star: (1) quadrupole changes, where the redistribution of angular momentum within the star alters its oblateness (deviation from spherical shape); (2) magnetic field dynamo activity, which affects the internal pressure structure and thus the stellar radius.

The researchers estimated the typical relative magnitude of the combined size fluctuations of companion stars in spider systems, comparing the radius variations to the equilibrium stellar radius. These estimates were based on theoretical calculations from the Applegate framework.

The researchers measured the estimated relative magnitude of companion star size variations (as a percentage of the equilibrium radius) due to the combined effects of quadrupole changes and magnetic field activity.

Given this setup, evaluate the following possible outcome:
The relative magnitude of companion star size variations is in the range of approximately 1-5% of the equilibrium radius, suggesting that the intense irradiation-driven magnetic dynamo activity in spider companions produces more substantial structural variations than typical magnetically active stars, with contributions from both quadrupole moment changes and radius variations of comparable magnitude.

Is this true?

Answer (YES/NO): NO